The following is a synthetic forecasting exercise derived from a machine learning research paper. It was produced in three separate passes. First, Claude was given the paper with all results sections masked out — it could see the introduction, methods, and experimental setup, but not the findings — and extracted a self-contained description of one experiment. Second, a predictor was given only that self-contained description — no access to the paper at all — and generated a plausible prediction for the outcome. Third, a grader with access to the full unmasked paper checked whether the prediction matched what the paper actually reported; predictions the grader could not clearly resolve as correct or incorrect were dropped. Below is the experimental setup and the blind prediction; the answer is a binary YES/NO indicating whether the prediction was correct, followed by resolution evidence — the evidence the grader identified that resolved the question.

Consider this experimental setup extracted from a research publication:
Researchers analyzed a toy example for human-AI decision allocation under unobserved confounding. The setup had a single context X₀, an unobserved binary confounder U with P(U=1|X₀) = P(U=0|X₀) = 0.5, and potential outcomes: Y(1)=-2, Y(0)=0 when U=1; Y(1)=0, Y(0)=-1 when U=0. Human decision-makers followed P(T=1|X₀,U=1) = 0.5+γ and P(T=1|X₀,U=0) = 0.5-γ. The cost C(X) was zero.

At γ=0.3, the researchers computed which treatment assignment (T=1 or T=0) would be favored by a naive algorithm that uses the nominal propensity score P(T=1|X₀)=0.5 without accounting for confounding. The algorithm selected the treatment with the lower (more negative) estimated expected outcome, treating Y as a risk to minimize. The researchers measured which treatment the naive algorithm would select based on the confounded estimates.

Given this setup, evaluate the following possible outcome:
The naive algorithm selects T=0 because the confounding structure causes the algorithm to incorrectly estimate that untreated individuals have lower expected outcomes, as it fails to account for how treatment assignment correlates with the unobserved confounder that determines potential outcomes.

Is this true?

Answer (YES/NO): NO